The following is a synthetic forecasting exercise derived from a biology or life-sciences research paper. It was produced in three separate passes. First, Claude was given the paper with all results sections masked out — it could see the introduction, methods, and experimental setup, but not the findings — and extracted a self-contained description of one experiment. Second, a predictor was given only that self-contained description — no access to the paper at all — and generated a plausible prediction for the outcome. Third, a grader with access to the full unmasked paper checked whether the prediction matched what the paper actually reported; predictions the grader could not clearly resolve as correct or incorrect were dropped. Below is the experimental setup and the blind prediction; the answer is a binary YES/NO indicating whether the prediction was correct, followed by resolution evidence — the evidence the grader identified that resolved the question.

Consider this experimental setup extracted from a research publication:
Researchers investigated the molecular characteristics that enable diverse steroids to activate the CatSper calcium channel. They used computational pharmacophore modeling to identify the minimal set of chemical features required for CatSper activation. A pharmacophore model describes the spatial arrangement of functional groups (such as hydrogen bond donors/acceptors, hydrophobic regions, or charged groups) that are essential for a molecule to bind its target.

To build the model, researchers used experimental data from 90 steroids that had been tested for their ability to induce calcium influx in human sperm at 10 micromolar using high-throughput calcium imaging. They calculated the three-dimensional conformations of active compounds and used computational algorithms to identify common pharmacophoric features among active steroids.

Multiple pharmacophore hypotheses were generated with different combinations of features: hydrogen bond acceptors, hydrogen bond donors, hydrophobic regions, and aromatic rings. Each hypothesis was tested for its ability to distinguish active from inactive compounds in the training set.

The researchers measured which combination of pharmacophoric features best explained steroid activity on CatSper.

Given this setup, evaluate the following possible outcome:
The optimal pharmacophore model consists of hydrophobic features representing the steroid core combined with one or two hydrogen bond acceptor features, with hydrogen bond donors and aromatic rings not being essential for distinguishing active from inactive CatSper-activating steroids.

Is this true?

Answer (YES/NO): YES